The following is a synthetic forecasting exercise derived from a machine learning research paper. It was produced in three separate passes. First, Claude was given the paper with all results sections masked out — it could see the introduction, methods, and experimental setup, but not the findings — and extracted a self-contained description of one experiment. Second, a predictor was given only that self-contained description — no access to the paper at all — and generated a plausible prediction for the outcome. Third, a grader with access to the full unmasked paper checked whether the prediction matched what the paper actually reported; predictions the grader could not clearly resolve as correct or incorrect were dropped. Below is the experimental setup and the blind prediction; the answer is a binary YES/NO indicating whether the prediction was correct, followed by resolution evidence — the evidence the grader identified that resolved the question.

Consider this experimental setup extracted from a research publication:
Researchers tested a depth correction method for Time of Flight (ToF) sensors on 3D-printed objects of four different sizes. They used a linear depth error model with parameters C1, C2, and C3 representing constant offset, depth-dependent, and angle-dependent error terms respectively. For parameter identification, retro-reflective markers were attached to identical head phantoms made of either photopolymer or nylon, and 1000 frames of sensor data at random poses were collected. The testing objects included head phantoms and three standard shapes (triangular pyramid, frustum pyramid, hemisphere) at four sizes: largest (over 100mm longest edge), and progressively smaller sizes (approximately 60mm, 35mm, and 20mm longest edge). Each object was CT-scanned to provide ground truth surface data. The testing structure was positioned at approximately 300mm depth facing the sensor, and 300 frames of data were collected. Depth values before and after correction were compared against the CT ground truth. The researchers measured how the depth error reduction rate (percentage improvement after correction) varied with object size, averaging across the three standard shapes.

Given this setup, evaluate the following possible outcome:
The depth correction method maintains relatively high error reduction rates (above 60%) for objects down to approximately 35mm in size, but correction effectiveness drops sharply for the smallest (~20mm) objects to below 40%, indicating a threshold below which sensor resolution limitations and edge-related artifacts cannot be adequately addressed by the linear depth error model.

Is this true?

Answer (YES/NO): NO